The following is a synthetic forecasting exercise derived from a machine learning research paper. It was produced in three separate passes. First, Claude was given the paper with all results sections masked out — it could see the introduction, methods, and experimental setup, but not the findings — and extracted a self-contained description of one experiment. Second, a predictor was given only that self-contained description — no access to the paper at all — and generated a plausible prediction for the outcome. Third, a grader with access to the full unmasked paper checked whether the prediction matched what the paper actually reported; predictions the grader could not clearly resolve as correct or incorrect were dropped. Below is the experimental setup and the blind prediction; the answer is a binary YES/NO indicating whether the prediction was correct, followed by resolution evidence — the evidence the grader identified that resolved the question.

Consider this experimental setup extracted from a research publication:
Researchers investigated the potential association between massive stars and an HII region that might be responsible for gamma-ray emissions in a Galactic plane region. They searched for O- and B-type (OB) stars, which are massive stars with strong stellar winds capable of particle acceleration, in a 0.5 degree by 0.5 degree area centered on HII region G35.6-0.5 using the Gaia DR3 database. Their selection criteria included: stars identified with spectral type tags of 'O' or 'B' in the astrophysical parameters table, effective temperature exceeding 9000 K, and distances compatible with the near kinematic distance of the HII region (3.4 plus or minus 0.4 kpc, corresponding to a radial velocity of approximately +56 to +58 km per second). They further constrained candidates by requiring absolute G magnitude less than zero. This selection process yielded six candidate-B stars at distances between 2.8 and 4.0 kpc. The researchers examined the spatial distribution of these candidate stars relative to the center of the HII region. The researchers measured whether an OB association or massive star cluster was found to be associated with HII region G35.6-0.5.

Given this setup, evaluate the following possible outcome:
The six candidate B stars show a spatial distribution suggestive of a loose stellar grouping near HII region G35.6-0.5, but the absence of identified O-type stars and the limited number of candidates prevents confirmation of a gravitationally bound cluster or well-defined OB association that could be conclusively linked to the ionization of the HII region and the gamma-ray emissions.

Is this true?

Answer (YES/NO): NO